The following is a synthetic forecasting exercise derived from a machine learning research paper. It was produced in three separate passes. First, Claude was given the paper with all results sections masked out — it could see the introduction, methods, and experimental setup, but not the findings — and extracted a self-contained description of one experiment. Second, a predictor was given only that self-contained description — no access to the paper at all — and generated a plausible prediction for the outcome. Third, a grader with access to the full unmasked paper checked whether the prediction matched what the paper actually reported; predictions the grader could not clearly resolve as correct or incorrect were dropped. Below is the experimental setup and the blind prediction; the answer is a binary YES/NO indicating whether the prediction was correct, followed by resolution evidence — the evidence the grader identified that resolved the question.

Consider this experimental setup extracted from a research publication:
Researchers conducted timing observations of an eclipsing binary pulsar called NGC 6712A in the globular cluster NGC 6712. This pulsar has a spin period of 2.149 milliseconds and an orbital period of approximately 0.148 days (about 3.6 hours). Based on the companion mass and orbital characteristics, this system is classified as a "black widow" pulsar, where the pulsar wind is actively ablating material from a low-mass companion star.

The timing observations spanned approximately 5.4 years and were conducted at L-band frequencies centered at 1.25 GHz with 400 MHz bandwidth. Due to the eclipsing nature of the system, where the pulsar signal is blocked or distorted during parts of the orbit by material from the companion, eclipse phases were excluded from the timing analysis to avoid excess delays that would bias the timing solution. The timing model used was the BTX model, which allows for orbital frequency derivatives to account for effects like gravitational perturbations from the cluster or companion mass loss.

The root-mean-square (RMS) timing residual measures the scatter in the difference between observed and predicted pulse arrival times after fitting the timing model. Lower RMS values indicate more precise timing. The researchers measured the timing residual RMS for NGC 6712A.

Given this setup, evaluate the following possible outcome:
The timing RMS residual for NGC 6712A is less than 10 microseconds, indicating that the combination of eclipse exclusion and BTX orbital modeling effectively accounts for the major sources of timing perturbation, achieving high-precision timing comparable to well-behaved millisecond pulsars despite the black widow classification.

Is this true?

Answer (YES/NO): YES